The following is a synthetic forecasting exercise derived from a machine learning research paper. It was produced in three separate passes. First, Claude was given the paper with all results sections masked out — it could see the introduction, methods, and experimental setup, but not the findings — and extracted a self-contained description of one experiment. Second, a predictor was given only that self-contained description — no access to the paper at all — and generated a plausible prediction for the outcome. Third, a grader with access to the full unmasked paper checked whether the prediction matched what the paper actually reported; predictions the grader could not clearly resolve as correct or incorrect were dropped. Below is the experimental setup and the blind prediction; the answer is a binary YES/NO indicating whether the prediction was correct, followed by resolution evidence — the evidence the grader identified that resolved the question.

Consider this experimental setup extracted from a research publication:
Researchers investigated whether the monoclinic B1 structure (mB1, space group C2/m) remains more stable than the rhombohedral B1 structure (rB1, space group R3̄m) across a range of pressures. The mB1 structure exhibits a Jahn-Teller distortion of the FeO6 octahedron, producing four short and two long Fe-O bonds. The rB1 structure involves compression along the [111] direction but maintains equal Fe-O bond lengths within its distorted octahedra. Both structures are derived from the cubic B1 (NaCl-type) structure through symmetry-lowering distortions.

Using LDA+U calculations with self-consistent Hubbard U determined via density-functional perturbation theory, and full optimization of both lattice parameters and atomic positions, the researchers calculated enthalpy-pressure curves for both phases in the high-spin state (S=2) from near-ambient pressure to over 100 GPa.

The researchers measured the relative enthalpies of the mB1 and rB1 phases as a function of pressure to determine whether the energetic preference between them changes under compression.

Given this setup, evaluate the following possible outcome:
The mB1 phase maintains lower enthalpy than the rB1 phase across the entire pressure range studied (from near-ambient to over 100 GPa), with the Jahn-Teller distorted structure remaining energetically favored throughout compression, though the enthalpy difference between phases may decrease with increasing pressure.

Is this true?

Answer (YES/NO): YES